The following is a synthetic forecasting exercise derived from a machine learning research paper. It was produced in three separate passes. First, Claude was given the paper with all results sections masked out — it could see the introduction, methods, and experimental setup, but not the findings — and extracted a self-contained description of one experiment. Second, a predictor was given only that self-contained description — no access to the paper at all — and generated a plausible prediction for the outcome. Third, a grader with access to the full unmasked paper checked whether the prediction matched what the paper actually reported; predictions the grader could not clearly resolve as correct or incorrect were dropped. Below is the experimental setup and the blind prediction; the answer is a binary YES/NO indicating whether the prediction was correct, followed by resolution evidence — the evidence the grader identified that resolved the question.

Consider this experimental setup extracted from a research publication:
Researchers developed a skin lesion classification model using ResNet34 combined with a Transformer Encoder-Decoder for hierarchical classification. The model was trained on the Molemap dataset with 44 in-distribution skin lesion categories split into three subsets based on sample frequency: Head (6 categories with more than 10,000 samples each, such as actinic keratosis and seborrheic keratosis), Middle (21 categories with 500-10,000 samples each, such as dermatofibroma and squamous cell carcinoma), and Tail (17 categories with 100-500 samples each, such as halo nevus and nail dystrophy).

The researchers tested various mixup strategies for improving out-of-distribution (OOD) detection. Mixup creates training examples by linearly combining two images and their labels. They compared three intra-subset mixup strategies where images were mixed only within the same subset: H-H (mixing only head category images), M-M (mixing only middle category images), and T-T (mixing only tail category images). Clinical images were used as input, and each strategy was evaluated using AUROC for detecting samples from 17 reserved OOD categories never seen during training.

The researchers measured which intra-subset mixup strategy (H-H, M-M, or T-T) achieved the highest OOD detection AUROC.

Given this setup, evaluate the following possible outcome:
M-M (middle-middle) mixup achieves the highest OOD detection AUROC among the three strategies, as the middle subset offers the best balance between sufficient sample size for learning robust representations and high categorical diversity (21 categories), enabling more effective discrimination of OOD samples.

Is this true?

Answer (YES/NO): NO